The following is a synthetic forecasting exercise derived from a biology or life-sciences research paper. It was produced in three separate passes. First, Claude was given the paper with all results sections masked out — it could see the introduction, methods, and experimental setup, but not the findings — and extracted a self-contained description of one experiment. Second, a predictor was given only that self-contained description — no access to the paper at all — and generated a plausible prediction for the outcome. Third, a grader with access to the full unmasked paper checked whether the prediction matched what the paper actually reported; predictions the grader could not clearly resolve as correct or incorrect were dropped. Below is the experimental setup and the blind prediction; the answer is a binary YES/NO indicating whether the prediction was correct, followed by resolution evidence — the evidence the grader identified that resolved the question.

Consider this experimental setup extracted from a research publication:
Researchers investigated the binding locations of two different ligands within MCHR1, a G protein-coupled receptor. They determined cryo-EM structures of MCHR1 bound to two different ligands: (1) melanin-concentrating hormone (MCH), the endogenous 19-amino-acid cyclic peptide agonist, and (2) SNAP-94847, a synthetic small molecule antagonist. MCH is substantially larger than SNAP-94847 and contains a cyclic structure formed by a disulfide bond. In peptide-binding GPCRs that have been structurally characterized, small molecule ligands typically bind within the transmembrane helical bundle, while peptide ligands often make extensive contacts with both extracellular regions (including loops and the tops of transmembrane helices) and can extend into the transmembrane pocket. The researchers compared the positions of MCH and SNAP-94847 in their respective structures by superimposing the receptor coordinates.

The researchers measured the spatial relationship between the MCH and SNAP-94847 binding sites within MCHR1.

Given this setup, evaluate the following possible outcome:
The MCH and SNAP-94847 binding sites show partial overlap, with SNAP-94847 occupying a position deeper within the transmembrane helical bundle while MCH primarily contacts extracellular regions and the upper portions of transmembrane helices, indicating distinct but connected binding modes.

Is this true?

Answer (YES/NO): YES